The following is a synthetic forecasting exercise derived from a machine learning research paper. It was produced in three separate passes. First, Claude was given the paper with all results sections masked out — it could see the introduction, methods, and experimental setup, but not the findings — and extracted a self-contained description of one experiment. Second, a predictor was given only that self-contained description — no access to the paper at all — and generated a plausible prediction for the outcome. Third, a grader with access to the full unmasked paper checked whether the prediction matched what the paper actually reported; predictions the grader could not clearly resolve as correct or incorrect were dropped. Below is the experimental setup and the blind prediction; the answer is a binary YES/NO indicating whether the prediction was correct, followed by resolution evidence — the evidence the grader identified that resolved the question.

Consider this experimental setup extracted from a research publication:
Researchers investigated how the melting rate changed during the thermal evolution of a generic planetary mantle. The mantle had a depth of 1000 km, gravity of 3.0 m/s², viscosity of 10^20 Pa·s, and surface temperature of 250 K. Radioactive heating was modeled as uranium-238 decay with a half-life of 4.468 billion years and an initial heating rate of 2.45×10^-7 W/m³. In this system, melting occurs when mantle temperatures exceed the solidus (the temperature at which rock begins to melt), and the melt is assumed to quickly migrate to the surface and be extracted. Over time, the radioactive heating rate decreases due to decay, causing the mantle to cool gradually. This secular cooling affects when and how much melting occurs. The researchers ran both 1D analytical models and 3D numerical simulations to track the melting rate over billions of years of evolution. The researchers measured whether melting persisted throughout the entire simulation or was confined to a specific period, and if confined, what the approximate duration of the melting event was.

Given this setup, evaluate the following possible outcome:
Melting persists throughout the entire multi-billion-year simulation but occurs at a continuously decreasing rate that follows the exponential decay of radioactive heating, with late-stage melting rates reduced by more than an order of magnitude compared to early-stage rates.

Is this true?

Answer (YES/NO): NO